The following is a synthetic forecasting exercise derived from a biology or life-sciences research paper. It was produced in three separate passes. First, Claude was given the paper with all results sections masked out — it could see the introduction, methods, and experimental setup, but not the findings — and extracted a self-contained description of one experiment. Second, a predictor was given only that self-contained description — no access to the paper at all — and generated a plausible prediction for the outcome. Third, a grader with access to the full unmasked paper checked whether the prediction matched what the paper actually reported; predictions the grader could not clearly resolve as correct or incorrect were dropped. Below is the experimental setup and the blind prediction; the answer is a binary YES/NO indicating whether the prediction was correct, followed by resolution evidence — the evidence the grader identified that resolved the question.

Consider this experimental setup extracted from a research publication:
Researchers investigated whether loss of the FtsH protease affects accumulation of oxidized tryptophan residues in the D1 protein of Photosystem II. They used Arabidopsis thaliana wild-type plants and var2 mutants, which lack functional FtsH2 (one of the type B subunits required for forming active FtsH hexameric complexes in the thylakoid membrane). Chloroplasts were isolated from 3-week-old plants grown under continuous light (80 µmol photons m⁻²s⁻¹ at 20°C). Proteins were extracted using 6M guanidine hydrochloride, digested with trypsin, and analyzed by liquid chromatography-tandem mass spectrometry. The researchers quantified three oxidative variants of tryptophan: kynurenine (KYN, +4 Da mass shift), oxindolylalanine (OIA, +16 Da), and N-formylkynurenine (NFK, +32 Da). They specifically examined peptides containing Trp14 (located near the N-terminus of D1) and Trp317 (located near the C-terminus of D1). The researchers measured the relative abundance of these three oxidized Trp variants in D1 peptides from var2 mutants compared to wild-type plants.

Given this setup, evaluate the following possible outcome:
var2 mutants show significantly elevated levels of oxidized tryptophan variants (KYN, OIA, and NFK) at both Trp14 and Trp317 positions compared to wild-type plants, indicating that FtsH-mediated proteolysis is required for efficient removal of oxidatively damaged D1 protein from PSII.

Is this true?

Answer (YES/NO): NO